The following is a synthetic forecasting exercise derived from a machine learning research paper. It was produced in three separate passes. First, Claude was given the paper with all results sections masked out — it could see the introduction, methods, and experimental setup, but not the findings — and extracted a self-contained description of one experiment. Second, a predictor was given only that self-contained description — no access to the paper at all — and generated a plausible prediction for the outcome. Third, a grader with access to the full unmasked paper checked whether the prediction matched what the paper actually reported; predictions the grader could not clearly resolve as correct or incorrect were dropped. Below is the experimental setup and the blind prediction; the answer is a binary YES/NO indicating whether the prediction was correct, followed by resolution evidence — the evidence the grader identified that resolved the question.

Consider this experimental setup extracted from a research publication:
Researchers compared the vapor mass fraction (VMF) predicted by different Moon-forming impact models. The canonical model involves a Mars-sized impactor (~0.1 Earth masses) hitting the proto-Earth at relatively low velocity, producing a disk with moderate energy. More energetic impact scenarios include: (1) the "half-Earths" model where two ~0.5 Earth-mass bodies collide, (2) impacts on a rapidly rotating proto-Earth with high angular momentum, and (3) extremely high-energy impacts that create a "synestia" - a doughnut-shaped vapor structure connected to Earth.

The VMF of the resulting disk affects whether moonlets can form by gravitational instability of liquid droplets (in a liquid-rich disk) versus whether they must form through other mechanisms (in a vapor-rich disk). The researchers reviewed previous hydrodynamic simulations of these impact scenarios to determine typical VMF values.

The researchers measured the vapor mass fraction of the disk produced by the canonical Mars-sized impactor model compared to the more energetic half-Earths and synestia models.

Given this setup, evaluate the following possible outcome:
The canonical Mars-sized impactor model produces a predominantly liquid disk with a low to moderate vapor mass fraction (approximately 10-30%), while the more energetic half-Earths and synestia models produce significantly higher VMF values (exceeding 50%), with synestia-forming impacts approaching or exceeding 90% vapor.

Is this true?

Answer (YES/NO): YES